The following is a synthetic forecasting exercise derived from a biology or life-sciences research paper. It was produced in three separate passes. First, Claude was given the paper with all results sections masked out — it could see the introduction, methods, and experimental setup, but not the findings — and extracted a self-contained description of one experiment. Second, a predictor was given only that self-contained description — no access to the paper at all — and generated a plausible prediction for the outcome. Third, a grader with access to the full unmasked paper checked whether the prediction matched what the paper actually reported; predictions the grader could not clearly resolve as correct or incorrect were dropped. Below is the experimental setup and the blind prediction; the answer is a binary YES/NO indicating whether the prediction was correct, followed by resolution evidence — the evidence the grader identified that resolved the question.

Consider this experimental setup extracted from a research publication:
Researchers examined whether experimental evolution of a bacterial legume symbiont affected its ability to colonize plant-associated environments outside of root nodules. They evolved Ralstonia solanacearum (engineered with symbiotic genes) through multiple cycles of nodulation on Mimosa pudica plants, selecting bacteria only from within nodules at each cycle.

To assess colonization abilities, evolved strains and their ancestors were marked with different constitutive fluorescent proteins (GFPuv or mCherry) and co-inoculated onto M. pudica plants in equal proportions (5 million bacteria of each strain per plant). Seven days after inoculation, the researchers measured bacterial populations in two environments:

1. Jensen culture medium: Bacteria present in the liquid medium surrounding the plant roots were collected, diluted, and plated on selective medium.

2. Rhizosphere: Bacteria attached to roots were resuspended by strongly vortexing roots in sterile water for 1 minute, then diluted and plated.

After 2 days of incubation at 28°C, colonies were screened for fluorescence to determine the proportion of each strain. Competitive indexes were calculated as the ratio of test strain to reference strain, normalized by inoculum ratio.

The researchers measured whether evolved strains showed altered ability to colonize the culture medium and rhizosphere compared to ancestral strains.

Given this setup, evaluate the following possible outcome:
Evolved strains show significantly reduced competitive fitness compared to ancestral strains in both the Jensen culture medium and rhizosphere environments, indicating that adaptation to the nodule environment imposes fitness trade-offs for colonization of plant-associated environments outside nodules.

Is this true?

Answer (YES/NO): NO